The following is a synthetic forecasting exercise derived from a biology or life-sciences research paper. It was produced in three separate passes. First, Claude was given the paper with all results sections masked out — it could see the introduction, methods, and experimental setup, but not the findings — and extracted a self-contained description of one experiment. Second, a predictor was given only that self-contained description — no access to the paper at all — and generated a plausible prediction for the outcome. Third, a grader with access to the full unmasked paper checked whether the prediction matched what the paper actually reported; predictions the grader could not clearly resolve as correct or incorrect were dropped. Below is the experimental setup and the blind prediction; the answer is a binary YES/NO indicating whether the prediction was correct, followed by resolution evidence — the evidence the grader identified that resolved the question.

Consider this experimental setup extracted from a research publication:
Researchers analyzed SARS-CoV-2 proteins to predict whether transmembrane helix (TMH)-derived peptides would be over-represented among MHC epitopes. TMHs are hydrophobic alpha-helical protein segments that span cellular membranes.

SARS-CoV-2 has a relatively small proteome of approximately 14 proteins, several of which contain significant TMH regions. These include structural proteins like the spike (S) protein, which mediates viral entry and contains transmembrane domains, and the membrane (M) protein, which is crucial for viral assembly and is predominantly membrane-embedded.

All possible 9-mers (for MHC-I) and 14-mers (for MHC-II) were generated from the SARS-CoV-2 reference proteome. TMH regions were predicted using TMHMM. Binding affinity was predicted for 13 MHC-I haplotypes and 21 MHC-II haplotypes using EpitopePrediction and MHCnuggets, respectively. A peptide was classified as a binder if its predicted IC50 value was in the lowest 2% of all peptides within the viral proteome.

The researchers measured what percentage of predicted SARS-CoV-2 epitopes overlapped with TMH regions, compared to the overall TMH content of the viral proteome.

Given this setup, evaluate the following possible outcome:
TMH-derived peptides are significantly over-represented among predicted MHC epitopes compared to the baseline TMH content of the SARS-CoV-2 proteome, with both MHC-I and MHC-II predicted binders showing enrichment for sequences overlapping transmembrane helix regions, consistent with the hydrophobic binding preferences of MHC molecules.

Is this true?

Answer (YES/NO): YES